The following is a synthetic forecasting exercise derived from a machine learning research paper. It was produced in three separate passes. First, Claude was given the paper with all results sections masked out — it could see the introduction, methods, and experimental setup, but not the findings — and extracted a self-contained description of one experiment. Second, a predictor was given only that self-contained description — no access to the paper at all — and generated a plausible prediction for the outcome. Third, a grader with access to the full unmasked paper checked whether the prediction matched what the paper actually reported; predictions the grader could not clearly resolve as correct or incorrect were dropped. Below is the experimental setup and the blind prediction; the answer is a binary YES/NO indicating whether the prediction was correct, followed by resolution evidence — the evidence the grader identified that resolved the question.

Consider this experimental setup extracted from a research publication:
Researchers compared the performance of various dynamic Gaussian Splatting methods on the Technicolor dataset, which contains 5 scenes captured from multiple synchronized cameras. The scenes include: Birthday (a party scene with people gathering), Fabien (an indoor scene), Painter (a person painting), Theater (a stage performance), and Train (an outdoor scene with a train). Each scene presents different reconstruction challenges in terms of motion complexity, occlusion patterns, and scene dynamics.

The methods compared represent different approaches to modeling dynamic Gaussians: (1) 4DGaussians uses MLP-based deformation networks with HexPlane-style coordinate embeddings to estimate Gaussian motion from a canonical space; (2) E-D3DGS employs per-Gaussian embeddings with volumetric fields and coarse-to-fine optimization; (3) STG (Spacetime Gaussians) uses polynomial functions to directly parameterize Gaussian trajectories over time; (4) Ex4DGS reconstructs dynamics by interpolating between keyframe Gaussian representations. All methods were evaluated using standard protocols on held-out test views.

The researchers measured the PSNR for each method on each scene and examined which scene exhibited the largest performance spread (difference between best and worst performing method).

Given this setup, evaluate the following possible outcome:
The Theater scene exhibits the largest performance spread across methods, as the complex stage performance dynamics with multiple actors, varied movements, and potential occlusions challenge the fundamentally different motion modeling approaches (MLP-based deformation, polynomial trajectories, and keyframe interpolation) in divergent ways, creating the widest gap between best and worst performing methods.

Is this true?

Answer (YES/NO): NO